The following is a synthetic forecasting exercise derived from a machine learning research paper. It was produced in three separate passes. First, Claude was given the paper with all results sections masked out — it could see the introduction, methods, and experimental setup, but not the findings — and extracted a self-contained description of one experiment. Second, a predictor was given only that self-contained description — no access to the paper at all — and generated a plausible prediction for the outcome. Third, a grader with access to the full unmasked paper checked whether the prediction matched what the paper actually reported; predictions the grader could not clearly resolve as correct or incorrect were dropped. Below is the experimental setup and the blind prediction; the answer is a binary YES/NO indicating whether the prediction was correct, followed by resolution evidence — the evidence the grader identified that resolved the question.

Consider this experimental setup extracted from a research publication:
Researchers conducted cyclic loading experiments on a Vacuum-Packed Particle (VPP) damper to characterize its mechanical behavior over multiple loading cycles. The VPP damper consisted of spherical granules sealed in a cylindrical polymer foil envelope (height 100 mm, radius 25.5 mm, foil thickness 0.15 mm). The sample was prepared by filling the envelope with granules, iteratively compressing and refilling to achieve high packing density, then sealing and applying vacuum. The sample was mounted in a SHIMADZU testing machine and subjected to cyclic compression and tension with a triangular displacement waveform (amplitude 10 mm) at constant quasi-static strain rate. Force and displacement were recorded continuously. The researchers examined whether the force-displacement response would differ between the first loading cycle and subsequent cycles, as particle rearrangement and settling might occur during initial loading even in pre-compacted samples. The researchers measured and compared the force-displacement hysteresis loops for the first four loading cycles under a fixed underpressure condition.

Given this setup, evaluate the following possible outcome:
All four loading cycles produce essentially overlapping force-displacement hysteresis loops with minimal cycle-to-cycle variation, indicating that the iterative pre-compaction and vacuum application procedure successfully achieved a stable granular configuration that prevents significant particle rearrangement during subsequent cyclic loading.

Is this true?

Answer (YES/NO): NO